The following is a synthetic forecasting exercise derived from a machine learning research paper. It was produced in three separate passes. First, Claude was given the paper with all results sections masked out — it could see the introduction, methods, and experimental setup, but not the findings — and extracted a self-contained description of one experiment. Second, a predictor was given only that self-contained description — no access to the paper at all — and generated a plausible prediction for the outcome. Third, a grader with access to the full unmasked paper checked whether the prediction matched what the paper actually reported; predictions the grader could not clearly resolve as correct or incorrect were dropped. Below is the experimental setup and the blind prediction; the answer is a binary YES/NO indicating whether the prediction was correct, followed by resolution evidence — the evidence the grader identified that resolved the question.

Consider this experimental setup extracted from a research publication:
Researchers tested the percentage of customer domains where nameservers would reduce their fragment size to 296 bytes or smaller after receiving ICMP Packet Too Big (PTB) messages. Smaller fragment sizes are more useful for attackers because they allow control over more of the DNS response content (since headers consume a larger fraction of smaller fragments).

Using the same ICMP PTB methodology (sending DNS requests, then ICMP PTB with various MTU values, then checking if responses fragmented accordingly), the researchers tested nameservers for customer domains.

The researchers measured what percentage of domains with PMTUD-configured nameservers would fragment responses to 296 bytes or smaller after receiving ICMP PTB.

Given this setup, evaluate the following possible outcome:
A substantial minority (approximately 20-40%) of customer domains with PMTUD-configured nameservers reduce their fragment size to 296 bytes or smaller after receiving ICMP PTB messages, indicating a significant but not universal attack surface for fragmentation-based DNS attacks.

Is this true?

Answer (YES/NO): YES